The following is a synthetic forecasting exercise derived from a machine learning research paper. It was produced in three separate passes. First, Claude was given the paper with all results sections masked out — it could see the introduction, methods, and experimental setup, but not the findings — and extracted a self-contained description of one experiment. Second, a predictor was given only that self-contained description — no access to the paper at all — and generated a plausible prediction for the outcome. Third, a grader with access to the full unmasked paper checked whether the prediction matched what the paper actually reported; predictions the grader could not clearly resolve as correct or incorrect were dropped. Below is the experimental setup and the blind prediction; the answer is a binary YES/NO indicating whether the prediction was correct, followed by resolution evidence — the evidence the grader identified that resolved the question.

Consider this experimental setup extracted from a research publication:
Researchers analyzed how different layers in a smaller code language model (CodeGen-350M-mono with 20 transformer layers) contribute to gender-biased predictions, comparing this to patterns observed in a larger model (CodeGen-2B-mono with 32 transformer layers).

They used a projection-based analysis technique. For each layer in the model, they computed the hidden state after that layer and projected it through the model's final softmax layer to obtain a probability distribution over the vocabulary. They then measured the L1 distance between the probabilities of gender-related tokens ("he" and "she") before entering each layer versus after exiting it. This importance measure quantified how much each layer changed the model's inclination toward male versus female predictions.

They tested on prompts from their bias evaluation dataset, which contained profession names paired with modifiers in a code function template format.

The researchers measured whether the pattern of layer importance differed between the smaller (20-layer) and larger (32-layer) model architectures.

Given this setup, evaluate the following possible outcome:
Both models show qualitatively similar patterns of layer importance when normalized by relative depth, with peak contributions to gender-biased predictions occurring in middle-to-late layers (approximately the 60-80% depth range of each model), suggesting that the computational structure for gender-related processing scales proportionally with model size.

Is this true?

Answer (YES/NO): NO